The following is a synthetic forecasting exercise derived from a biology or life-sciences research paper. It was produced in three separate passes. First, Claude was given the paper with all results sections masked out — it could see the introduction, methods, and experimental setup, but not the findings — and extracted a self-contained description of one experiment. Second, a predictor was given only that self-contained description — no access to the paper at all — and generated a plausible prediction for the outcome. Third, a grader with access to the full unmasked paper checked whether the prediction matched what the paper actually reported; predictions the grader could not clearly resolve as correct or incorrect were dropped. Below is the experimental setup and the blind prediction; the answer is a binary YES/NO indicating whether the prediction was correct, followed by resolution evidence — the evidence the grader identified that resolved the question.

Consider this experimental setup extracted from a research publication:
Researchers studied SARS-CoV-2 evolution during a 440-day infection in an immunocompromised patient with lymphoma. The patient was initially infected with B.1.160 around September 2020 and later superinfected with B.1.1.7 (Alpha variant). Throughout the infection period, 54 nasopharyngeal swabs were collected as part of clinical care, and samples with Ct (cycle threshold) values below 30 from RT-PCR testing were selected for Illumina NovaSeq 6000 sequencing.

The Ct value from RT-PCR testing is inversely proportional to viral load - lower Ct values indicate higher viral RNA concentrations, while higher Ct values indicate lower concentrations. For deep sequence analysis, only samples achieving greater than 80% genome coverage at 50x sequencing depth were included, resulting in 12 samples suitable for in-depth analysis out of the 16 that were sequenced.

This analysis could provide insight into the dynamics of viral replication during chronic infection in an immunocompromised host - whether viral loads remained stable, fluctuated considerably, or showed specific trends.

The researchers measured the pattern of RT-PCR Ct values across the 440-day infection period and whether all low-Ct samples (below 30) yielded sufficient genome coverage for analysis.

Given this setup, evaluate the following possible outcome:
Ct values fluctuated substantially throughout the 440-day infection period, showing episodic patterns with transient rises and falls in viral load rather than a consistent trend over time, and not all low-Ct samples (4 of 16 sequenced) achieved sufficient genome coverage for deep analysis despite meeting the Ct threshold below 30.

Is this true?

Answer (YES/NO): NO